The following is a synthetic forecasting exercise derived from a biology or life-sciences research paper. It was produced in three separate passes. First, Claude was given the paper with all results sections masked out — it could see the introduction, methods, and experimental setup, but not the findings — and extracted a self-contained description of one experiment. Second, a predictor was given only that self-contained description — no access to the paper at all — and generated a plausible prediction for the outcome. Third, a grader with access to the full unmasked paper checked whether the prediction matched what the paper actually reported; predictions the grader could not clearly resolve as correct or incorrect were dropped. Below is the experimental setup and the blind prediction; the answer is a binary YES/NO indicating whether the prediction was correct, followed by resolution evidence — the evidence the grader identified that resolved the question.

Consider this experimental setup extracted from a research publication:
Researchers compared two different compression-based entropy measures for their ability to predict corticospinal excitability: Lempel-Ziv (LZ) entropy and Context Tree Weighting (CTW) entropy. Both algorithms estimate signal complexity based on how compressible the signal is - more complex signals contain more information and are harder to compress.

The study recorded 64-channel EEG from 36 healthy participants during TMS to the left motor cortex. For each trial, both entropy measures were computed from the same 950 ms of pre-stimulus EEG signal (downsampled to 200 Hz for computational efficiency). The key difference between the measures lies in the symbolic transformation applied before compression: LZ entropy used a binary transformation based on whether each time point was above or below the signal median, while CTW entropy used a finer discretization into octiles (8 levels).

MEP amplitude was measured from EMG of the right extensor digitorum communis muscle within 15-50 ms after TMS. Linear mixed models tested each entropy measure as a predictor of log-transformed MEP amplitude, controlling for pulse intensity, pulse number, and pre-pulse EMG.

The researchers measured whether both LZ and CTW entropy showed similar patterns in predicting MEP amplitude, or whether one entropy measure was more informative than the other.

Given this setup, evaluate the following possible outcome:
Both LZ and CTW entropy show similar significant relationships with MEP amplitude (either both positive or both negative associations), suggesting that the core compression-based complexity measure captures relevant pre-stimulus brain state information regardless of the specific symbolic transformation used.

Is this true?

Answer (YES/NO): NO